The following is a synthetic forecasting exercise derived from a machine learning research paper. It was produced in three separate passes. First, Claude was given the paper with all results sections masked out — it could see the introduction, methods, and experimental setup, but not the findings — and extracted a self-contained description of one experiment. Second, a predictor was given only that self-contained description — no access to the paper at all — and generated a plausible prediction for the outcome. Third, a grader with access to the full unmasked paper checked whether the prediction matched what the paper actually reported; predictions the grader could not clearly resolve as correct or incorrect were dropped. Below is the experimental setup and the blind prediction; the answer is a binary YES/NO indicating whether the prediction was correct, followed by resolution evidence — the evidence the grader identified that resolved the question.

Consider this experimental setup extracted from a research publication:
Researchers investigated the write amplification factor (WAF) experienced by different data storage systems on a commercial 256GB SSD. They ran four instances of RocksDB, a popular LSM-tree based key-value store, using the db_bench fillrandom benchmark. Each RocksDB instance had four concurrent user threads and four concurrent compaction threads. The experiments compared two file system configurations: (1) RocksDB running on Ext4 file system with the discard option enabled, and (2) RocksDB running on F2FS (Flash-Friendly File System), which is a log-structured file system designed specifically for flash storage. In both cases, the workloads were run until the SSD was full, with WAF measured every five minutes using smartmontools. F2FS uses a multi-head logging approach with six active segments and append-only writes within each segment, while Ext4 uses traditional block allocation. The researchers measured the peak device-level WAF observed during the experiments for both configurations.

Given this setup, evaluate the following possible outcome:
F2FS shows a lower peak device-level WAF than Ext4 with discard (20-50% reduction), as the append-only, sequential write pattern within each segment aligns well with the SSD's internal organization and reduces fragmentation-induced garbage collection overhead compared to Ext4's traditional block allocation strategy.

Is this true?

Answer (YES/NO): NO